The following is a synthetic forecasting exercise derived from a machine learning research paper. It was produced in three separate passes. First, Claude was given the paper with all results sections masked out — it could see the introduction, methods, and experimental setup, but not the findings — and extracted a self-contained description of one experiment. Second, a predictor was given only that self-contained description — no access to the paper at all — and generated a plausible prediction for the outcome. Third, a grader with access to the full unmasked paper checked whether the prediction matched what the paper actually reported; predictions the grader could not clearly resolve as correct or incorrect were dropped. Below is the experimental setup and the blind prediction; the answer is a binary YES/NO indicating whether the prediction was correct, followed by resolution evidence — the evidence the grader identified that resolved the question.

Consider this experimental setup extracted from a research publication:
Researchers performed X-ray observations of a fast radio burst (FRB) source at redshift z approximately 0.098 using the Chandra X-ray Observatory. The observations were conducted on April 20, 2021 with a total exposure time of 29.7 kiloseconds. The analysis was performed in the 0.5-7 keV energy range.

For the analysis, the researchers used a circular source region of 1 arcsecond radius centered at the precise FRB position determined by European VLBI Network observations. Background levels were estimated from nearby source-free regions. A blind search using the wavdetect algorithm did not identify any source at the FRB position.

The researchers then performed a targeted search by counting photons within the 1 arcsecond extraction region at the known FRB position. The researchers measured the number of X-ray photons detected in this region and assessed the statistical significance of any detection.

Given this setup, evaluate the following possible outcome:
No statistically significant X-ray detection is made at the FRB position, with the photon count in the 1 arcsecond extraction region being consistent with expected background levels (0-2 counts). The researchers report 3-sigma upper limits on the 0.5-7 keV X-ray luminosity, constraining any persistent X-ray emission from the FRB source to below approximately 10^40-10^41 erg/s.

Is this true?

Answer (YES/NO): NO